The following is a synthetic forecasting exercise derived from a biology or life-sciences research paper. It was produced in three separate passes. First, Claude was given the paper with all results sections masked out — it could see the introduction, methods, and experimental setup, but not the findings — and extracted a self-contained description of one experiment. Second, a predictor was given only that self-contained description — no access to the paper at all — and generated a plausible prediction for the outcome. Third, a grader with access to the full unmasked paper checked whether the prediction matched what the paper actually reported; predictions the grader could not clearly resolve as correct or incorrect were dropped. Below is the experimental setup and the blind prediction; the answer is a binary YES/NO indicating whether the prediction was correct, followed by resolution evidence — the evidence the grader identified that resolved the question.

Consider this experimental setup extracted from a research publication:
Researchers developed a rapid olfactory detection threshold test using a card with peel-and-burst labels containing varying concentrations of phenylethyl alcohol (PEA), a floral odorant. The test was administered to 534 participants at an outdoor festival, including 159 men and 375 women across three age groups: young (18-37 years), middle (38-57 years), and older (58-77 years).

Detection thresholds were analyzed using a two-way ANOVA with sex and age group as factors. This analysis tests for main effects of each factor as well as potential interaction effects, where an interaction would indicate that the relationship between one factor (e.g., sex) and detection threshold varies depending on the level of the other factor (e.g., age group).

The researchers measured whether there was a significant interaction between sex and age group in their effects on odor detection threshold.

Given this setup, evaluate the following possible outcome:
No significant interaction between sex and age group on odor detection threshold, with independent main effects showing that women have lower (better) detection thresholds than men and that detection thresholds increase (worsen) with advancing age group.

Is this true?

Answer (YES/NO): YES